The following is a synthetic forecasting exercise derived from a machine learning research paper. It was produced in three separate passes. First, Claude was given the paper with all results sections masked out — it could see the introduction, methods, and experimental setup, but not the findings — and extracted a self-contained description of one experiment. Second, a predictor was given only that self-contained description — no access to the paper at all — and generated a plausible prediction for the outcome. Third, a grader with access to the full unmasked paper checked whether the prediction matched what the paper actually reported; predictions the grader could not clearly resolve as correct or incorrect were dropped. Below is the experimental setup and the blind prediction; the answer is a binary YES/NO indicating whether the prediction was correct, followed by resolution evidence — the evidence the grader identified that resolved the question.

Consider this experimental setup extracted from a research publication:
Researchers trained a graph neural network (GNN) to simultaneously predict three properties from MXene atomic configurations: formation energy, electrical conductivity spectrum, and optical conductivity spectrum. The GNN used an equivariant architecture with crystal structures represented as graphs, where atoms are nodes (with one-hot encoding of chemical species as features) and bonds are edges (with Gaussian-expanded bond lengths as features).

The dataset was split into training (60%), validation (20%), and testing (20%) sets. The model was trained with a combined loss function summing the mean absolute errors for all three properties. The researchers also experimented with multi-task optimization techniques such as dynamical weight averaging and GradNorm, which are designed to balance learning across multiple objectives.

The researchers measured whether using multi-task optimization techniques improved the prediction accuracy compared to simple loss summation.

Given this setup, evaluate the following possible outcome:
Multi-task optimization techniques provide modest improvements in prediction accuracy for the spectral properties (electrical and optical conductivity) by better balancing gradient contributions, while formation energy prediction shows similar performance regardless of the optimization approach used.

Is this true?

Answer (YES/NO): NO